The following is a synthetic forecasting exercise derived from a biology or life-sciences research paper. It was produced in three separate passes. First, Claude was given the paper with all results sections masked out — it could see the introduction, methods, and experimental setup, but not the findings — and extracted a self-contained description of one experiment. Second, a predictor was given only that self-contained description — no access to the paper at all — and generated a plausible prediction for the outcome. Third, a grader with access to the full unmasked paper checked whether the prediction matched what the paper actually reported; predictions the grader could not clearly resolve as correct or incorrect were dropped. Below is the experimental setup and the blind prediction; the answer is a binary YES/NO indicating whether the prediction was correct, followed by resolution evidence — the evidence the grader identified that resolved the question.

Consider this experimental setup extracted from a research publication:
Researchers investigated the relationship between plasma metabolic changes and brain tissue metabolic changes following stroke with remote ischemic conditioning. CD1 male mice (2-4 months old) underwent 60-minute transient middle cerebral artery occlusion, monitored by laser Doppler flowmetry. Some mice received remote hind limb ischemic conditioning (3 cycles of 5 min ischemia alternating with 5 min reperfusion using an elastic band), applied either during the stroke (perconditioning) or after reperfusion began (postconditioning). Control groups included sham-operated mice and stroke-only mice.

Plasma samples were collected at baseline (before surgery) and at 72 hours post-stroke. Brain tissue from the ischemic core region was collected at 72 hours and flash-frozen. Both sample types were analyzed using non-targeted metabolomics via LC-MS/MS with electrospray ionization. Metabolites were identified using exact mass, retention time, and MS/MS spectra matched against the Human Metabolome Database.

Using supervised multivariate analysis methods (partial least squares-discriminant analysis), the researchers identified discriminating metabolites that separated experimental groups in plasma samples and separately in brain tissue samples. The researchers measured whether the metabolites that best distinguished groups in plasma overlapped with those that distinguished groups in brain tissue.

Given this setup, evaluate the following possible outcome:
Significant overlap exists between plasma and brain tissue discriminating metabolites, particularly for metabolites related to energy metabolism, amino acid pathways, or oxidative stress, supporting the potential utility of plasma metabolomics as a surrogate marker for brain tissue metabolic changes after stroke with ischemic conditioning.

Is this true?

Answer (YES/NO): NO